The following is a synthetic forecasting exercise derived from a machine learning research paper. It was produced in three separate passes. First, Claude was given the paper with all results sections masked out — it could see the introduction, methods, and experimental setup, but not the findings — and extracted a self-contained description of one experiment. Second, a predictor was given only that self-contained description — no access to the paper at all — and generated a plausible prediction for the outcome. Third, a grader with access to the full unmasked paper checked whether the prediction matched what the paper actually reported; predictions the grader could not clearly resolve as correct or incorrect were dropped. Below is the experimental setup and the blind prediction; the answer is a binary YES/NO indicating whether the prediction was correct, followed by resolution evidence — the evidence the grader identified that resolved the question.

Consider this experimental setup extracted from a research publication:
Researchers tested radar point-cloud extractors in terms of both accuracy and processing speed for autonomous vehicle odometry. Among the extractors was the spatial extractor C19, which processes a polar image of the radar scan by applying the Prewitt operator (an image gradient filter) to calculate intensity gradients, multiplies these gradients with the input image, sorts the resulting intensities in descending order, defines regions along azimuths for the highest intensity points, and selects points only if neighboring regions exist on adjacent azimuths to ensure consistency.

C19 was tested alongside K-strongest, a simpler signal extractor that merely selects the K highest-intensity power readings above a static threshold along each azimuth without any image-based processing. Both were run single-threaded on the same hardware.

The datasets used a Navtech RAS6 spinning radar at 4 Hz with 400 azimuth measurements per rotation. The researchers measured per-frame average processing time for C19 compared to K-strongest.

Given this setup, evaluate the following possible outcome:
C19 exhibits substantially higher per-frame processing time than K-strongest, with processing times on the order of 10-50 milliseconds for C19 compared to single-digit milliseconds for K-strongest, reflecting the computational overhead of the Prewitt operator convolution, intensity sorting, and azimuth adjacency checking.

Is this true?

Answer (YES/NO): NO